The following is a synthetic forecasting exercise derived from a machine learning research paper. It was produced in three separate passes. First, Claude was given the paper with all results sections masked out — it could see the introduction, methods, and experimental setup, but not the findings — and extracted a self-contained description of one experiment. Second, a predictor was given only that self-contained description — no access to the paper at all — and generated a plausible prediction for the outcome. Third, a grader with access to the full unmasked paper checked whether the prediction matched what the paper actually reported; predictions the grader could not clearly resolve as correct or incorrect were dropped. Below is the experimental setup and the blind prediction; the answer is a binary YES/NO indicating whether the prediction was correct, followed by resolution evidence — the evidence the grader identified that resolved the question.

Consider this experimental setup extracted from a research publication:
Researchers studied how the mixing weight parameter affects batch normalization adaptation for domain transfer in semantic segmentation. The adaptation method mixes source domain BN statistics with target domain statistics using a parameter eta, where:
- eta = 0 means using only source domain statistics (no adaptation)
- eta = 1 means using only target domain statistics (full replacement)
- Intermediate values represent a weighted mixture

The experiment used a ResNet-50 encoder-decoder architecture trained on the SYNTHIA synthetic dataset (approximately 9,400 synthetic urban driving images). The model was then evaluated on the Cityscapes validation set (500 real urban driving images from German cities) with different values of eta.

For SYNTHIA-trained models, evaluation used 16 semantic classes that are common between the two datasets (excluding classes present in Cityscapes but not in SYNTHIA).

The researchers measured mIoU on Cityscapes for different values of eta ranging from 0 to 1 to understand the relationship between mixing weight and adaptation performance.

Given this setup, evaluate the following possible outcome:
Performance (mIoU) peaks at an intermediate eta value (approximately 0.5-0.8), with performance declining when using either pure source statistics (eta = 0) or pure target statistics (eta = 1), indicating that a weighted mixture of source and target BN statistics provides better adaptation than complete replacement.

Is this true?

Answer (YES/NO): NO